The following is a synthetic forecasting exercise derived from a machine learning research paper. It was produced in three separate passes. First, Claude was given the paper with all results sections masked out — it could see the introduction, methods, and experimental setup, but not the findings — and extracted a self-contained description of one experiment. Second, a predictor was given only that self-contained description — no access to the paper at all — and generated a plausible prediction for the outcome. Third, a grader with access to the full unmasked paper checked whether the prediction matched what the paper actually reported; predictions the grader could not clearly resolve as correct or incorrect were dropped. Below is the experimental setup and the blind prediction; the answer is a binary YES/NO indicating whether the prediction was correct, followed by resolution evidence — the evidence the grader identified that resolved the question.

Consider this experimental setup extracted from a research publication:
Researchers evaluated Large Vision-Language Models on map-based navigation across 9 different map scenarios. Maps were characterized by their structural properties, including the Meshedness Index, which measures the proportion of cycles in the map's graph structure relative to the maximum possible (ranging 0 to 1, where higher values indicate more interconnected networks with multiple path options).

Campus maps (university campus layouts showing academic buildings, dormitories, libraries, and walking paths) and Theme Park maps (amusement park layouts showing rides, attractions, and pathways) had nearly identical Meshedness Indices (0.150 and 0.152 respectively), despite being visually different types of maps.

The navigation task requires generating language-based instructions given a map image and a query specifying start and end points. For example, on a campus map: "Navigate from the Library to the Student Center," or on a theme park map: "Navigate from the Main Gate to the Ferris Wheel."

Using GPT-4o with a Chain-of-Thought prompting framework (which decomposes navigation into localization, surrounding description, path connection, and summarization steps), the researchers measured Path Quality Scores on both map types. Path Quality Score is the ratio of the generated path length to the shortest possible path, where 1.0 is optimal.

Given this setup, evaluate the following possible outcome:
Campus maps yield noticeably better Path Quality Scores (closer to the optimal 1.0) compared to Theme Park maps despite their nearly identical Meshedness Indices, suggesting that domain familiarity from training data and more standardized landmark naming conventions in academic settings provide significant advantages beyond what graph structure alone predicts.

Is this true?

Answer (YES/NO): NO